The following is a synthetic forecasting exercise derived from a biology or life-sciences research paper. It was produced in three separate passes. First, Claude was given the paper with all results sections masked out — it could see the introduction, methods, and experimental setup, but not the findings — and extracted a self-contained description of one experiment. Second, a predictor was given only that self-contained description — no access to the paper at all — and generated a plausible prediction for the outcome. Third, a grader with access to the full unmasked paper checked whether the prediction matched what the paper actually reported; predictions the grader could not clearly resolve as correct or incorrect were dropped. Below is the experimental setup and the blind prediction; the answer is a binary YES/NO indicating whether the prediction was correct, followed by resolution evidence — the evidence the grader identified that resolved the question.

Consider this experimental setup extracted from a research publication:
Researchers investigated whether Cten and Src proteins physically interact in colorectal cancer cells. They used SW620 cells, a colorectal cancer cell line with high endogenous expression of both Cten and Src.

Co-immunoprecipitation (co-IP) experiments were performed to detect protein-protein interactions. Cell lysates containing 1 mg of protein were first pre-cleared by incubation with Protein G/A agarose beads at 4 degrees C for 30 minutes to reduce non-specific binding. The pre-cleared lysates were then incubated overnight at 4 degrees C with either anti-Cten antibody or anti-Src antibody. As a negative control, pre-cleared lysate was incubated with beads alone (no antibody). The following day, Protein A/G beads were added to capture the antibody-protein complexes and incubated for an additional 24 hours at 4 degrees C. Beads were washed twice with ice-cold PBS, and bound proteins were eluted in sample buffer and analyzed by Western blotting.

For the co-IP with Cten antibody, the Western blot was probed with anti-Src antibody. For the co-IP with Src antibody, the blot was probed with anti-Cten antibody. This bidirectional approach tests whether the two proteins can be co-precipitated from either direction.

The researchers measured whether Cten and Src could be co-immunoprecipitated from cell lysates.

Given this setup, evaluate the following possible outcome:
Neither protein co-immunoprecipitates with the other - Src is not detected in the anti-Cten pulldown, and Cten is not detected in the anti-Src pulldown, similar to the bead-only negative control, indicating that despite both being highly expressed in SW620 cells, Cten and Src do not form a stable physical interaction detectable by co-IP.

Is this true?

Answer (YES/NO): YES